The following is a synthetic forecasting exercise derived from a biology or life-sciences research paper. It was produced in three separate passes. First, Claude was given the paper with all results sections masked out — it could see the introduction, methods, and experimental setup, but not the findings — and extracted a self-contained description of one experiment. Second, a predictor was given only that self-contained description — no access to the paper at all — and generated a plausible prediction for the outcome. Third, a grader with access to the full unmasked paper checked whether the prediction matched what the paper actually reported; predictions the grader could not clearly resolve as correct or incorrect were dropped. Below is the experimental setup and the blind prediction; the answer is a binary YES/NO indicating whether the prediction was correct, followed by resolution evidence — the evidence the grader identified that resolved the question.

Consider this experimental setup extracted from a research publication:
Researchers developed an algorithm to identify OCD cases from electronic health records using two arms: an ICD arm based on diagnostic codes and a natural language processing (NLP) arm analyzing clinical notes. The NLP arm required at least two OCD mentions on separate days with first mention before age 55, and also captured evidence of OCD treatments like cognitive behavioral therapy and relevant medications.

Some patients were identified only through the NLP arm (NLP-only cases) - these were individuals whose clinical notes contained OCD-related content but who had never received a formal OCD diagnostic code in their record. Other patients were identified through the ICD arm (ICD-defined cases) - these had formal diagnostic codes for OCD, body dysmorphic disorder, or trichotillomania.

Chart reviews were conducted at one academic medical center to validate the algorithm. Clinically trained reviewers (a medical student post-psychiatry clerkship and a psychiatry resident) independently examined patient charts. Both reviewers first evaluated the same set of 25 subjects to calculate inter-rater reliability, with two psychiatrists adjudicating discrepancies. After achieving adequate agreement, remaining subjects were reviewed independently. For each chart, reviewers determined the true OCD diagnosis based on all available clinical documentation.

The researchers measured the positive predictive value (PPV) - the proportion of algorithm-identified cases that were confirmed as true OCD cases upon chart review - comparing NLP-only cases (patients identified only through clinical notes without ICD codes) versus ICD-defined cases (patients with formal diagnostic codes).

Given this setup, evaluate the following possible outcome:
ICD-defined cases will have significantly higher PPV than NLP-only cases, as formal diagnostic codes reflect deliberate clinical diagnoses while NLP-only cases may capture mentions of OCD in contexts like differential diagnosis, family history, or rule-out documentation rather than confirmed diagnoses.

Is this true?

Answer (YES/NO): NO